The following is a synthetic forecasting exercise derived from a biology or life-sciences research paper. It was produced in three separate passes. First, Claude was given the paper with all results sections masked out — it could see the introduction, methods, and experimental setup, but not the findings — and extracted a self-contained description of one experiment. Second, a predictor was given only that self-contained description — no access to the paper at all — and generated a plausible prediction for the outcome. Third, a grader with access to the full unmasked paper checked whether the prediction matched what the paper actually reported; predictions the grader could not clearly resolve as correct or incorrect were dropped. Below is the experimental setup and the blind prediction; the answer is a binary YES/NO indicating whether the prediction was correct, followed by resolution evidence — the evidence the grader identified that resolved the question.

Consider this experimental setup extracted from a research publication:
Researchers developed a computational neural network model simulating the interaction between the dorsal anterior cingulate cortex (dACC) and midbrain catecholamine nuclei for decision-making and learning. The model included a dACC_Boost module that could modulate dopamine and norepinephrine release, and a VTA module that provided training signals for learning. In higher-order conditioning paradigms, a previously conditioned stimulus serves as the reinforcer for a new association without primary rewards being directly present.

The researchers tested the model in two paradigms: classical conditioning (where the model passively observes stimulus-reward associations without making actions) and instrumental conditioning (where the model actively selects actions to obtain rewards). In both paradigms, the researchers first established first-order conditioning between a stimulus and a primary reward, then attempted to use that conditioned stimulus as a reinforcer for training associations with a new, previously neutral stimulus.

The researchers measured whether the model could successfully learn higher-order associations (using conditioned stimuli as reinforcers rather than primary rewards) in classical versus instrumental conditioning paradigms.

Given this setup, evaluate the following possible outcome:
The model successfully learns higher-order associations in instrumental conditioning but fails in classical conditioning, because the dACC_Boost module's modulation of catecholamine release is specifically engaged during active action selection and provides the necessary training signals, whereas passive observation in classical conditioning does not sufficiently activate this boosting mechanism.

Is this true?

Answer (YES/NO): YES